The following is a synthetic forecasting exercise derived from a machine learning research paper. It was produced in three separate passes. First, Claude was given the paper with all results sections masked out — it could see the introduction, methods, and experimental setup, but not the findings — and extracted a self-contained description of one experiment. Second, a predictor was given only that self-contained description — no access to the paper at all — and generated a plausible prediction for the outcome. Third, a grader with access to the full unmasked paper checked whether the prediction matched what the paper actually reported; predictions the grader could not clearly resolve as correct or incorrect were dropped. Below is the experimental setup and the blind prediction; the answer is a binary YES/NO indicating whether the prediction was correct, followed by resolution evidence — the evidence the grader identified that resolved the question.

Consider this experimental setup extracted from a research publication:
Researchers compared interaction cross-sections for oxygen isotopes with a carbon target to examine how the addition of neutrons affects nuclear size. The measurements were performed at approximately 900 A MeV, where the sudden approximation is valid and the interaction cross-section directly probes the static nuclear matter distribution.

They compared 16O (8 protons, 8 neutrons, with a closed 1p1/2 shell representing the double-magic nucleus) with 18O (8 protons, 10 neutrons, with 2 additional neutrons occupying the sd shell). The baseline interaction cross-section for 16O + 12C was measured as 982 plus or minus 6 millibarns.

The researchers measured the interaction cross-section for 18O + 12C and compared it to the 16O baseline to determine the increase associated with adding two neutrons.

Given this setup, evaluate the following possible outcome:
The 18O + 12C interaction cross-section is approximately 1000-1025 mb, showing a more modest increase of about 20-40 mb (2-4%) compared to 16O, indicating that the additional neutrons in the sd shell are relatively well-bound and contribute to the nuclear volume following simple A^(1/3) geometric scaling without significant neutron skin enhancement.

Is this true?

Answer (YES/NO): NO